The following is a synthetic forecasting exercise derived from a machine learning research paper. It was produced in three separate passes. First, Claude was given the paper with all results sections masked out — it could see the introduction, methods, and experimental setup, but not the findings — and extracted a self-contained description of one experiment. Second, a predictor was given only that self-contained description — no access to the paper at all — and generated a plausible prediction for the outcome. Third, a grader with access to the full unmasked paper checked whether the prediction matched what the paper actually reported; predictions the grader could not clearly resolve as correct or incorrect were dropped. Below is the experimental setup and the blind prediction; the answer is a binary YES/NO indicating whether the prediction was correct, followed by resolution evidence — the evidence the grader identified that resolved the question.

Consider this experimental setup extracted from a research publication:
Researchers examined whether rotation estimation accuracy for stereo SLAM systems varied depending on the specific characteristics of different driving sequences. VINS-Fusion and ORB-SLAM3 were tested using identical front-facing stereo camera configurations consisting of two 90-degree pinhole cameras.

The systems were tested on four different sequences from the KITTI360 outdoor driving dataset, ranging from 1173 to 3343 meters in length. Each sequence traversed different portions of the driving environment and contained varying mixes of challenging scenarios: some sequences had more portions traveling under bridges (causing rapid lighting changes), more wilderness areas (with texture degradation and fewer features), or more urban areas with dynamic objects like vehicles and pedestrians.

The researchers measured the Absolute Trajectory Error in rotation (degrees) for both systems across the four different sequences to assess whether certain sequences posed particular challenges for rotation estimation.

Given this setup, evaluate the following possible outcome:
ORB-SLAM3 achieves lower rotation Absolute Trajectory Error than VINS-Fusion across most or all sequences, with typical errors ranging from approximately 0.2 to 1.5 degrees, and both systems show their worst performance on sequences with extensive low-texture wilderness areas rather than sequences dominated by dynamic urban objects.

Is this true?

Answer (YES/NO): NO